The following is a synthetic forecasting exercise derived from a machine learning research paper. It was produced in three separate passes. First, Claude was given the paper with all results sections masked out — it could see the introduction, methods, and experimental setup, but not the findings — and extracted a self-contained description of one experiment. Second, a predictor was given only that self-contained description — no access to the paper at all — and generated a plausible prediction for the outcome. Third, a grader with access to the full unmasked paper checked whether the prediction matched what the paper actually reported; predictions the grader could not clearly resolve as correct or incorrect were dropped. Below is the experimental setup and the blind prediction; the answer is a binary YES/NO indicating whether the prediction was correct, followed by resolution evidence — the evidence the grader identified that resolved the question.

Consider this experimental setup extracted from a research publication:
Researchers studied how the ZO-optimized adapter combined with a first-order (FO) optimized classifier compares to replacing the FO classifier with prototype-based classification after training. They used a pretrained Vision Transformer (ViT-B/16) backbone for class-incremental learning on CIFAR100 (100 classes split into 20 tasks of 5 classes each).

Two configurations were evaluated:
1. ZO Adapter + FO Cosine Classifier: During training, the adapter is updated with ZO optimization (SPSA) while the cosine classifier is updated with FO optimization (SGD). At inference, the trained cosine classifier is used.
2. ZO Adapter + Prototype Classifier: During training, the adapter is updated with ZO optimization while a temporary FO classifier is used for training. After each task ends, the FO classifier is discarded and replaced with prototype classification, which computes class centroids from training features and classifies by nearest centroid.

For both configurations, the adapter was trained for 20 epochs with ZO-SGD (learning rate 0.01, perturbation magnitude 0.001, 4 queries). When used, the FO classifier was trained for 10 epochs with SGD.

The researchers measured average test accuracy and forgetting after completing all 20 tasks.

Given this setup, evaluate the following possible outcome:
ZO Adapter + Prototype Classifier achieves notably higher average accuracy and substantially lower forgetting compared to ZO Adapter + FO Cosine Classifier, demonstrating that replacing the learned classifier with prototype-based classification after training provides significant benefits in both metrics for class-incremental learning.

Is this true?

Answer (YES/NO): NO